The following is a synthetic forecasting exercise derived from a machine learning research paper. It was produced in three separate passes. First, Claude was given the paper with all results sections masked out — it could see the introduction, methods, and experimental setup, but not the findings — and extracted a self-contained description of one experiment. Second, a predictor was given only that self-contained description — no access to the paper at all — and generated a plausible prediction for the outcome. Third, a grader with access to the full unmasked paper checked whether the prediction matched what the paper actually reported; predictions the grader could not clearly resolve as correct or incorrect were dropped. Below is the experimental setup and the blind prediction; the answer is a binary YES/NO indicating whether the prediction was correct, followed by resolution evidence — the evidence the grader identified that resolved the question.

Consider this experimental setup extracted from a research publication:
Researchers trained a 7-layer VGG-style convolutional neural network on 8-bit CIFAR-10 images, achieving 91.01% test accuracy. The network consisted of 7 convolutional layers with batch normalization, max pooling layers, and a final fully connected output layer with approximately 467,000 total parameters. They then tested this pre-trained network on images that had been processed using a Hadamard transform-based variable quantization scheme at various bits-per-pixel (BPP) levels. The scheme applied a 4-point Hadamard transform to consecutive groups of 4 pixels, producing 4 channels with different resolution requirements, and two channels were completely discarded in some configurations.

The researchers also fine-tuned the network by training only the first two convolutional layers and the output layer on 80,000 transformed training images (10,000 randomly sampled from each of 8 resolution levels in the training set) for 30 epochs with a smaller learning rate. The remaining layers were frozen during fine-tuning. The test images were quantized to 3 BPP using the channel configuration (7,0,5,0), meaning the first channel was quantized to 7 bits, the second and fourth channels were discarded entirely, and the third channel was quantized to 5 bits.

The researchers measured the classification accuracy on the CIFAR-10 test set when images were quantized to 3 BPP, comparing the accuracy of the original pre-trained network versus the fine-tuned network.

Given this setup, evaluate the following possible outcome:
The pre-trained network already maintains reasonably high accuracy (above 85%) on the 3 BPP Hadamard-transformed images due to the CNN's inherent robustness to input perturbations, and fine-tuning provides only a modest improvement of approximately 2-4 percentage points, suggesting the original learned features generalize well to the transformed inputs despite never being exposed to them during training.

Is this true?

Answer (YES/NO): NO